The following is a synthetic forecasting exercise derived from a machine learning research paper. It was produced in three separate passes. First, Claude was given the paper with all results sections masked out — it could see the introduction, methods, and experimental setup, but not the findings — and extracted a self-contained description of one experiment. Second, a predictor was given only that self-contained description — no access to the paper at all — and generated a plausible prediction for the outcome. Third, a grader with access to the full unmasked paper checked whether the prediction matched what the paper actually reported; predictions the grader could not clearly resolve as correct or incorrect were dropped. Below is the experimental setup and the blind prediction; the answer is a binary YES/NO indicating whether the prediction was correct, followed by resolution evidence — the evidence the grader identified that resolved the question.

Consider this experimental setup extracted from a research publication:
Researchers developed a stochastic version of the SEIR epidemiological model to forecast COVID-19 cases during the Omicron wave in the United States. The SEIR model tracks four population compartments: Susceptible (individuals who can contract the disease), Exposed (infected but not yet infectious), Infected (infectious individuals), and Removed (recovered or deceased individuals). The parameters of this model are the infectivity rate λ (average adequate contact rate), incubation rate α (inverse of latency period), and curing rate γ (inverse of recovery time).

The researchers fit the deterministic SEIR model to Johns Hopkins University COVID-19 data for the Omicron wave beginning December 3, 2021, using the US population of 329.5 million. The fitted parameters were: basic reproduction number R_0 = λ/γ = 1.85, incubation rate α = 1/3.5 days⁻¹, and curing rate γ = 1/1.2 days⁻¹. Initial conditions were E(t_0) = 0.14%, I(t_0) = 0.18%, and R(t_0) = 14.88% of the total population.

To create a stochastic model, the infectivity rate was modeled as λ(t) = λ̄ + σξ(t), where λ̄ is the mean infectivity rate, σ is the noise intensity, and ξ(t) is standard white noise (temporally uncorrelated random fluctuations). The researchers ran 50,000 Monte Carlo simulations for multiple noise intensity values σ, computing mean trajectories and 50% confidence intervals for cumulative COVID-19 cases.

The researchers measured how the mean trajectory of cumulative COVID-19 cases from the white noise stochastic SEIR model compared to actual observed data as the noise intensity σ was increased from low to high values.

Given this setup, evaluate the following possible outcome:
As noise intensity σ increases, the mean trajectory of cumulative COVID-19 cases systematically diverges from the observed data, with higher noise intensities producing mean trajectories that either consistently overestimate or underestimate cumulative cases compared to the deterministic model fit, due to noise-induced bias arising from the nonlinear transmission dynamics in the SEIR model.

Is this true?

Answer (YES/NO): YES